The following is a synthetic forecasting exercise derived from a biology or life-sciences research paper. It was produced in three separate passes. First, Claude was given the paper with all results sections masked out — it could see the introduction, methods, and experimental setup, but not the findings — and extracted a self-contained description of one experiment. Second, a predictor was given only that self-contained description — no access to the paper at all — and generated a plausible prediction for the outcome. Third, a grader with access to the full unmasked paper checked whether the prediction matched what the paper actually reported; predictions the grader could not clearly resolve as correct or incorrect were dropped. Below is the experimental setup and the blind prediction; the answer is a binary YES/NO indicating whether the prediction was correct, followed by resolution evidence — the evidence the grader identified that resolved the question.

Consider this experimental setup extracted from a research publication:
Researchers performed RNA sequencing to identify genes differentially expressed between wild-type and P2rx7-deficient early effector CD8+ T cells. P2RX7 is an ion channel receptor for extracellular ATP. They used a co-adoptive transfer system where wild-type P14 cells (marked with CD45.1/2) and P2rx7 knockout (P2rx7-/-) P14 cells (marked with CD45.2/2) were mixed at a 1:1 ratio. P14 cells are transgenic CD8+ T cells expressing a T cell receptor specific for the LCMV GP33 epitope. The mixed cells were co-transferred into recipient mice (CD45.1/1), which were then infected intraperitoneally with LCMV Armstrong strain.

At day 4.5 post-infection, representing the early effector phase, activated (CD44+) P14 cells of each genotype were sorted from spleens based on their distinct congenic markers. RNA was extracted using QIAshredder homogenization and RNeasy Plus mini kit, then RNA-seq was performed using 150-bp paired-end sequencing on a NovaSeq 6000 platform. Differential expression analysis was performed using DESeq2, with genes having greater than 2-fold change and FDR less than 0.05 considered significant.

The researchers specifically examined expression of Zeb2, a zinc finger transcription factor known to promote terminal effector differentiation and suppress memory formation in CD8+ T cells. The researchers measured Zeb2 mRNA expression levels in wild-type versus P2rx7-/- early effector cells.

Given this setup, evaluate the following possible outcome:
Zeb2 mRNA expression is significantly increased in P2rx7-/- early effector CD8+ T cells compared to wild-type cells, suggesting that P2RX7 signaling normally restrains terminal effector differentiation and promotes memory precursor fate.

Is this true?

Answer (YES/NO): YES